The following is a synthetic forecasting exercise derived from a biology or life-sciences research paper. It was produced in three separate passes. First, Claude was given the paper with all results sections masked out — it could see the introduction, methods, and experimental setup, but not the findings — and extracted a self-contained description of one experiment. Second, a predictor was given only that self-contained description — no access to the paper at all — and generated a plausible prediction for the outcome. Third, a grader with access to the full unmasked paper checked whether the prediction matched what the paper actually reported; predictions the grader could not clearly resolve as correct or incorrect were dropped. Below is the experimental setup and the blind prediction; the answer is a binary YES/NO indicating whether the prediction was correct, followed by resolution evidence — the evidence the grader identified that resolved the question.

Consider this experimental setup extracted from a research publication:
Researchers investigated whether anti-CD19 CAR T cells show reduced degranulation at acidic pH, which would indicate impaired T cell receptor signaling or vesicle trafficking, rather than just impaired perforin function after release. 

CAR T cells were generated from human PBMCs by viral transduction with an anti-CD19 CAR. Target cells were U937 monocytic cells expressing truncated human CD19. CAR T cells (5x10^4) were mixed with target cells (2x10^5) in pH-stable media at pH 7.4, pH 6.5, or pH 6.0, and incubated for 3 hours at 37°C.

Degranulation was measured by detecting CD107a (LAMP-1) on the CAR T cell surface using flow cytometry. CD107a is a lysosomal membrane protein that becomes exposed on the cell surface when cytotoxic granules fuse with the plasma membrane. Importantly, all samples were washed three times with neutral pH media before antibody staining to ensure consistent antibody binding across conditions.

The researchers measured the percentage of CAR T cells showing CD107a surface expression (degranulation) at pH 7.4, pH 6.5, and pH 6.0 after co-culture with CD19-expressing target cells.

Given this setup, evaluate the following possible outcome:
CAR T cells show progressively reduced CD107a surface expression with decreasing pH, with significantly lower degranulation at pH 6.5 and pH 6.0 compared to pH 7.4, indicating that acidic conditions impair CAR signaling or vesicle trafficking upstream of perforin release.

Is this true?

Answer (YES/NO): NO